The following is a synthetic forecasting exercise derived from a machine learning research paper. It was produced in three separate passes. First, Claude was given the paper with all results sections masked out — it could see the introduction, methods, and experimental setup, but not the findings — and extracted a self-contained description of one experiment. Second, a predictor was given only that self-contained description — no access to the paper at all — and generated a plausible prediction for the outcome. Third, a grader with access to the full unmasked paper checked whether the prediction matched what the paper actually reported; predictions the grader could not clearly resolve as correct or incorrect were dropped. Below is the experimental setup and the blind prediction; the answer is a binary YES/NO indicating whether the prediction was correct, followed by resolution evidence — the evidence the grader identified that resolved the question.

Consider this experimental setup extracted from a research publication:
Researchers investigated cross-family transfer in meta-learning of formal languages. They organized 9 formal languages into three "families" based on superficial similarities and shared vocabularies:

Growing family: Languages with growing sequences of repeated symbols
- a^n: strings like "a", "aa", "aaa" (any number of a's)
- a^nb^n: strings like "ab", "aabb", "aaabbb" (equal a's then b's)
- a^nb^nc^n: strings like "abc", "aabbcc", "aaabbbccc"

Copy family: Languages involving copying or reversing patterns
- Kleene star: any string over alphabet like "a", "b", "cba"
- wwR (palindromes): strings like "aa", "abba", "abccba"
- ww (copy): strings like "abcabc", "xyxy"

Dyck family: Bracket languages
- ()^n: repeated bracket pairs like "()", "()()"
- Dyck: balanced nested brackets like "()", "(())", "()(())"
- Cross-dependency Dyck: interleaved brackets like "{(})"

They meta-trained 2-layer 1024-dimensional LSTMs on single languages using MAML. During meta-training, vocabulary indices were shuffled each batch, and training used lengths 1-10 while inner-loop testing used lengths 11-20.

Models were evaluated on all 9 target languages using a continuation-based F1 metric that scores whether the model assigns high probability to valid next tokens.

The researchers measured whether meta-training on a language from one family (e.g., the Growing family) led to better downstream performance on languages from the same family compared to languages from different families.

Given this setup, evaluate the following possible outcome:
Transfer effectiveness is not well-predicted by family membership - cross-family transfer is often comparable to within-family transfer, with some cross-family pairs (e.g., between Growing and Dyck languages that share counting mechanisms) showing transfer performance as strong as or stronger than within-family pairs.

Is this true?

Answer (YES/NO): YES